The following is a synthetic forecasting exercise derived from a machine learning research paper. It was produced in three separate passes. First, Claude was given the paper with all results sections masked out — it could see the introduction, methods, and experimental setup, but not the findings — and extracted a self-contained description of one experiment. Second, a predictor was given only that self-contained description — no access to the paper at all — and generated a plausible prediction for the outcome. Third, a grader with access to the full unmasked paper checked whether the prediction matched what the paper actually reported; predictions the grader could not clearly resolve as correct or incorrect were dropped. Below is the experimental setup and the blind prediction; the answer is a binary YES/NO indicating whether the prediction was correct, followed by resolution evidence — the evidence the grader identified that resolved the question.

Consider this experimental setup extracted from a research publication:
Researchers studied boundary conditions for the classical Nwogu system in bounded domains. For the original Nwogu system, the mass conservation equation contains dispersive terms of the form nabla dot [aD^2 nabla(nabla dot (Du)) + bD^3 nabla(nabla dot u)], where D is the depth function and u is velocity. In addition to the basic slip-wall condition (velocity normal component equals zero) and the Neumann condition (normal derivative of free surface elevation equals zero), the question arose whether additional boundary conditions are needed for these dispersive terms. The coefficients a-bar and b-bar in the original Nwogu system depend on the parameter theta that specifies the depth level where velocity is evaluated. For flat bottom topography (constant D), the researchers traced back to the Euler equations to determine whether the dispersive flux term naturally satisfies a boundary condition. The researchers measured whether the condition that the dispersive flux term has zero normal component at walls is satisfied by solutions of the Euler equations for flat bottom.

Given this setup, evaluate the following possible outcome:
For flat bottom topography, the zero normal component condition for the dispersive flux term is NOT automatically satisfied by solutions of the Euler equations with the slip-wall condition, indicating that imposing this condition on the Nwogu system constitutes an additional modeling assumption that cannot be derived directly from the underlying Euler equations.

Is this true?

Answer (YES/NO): NO